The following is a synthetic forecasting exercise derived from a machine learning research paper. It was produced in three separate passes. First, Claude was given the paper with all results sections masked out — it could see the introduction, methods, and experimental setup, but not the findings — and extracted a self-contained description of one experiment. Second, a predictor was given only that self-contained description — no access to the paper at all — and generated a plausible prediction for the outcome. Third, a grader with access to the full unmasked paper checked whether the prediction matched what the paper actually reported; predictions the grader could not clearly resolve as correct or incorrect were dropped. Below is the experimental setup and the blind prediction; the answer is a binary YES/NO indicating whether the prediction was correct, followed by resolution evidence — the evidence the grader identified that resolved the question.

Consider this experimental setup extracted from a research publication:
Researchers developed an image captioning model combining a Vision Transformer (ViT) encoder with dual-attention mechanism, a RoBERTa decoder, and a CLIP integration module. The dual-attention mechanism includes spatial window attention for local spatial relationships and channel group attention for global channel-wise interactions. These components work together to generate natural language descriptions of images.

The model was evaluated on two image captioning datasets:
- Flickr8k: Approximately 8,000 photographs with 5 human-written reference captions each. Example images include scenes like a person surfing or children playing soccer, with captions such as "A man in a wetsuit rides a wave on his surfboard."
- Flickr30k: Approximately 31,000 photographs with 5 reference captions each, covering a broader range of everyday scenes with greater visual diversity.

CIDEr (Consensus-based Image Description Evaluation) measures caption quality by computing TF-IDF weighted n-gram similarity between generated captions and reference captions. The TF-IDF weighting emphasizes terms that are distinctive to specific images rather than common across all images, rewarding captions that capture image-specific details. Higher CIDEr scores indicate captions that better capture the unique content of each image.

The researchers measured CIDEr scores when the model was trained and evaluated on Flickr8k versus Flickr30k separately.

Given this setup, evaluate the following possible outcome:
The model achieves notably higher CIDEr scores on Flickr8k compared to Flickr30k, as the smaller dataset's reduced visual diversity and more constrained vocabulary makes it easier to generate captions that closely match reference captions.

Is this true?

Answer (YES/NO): NO